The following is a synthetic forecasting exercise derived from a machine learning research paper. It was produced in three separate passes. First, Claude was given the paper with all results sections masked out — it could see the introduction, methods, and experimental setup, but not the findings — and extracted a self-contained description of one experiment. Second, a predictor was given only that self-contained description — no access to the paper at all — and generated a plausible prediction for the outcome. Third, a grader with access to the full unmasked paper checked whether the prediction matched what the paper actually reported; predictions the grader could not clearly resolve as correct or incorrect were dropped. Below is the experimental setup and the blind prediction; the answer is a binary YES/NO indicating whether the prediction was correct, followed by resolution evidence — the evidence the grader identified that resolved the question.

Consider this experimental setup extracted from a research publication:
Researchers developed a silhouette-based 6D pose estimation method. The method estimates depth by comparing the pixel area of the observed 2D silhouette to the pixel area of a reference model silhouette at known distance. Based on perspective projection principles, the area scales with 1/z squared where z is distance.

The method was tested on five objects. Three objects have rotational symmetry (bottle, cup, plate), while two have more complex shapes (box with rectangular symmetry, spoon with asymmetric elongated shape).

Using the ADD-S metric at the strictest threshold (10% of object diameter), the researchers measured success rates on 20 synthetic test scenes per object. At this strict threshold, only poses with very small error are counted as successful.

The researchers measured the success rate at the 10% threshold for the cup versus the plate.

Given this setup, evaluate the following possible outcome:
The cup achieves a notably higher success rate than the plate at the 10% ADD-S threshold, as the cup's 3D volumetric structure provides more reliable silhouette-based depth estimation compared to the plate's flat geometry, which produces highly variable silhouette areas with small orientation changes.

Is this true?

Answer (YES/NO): NO